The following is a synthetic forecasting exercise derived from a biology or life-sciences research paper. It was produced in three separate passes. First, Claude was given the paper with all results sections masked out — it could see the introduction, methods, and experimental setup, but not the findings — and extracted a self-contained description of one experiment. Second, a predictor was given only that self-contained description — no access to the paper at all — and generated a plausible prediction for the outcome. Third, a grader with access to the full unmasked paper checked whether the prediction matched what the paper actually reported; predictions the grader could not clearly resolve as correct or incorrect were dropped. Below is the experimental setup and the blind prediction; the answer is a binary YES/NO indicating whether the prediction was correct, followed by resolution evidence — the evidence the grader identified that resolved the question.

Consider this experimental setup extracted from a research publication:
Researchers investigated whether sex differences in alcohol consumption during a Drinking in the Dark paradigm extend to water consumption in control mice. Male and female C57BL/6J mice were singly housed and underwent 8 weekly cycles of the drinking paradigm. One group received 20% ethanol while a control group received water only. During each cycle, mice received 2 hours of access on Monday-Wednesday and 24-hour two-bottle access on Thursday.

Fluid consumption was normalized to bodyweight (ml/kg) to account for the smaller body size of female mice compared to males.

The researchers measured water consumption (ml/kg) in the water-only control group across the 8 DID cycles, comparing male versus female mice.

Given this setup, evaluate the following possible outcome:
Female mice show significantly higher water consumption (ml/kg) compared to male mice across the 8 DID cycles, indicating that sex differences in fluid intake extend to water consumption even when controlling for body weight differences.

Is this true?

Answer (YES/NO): NO